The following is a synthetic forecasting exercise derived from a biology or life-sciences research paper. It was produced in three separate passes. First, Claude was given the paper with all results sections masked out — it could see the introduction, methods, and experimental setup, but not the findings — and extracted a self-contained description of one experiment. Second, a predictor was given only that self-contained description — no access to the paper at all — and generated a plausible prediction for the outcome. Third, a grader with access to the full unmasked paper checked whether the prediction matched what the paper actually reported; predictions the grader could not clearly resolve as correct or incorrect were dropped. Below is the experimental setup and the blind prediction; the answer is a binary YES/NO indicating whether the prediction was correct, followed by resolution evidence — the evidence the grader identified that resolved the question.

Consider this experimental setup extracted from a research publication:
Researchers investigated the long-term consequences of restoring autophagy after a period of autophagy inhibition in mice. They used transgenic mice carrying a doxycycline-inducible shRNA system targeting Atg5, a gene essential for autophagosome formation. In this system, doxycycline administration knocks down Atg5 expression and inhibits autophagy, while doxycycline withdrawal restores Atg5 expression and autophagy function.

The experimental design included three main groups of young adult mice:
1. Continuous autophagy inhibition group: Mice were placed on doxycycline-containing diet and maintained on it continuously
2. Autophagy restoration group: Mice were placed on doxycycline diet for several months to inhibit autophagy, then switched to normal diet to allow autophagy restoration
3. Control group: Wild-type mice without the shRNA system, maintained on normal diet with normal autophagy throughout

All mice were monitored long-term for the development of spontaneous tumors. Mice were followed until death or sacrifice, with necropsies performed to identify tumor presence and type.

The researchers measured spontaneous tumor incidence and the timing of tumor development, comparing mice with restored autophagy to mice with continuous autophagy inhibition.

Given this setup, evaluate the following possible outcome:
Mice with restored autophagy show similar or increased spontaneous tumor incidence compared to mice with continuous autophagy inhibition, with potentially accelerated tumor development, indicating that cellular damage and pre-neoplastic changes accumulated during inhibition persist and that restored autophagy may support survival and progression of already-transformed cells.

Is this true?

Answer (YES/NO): YES